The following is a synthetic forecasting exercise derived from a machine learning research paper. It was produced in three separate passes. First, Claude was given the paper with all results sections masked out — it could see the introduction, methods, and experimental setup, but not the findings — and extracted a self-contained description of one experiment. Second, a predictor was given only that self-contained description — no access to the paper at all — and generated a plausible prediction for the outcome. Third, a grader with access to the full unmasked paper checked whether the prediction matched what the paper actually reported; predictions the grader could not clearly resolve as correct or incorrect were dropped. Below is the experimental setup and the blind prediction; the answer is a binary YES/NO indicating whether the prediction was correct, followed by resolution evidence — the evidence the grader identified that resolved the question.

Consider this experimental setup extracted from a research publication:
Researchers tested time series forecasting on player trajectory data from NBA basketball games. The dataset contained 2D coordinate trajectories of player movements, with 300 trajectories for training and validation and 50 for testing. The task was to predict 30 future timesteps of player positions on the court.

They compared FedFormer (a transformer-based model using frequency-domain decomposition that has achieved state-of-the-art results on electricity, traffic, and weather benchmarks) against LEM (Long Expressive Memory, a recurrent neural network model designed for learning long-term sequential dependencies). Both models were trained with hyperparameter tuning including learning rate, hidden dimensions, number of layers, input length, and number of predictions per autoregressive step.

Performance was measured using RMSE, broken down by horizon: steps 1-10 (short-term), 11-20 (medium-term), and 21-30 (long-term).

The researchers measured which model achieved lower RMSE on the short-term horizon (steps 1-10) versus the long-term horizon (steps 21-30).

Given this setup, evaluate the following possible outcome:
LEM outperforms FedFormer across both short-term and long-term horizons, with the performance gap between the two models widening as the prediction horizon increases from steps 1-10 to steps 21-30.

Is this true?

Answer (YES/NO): NO